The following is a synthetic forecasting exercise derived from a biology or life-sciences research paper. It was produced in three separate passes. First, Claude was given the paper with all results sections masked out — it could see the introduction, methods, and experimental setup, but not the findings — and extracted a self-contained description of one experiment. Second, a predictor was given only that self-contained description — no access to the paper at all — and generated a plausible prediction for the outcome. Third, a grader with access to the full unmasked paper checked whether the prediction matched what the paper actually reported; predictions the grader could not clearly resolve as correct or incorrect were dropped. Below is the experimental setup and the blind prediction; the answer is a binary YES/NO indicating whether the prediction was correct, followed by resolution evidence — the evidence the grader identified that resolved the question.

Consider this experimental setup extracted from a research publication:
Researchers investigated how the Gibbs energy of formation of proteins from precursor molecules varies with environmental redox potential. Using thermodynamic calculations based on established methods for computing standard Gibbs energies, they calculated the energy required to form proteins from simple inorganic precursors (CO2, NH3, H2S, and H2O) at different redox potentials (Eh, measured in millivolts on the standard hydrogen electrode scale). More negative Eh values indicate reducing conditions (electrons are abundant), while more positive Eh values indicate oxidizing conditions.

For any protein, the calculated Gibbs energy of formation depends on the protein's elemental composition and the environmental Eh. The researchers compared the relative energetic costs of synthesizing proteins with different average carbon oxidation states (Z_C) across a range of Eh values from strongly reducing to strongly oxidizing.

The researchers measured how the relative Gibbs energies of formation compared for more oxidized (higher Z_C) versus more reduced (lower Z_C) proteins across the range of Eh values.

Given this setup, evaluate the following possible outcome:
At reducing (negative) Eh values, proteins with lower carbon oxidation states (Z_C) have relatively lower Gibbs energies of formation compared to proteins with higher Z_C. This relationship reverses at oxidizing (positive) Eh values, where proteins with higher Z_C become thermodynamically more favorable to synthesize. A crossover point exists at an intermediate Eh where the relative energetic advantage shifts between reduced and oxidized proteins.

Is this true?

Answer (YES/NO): YES